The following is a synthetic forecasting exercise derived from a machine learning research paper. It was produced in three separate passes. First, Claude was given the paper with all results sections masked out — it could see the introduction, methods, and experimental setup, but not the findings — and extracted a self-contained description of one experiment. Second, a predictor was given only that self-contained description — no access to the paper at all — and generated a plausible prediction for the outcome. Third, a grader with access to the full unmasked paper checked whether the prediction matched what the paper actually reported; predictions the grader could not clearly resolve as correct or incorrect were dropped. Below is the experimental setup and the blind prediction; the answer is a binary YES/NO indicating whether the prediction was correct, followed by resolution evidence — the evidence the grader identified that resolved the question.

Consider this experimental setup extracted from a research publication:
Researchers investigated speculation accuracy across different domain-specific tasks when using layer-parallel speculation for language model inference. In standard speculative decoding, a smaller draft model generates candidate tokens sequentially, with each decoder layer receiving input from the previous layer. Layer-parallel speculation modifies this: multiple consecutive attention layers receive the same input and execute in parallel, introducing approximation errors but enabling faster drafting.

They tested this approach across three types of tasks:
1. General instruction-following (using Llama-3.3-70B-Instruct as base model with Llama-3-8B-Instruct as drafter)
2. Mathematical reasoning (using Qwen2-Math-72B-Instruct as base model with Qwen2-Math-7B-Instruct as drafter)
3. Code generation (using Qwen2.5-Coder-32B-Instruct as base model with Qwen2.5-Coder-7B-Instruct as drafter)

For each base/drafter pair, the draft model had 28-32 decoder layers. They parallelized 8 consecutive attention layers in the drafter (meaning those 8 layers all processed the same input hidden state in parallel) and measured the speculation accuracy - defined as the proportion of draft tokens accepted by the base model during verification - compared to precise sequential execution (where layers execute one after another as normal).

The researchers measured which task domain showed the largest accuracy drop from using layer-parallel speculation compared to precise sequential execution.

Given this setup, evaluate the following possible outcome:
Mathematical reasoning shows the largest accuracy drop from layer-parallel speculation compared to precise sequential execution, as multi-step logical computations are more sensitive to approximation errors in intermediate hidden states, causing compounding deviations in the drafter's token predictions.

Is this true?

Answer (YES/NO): NO